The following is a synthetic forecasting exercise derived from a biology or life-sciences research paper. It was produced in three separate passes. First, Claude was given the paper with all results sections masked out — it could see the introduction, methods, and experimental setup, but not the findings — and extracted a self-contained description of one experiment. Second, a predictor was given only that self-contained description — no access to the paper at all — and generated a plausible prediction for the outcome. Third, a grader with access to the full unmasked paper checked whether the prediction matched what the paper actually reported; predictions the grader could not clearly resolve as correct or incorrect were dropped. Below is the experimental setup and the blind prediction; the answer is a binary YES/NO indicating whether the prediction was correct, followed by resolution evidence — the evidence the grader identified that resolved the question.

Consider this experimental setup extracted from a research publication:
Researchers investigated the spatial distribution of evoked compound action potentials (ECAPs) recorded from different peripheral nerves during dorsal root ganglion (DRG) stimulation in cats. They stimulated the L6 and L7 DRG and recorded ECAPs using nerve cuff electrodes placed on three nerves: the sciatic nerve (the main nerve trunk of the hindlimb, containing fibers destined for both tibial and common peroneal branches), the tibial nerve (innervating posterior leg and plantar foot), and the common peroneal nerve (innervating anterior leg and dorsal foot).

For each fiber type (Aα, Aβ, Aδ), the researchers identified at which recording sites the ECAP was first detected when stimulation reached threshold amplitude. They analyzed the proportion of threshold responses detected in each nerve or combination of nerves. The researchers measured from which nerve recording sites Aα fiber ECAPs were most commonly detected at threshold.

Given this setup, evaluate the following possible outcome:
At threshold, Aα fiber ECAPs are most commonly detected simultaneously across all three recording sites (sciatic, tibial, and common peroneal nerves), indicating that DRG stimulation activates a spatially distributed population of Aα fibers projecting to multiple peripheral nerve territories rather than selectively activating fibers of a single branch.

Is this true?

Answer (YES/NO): NO